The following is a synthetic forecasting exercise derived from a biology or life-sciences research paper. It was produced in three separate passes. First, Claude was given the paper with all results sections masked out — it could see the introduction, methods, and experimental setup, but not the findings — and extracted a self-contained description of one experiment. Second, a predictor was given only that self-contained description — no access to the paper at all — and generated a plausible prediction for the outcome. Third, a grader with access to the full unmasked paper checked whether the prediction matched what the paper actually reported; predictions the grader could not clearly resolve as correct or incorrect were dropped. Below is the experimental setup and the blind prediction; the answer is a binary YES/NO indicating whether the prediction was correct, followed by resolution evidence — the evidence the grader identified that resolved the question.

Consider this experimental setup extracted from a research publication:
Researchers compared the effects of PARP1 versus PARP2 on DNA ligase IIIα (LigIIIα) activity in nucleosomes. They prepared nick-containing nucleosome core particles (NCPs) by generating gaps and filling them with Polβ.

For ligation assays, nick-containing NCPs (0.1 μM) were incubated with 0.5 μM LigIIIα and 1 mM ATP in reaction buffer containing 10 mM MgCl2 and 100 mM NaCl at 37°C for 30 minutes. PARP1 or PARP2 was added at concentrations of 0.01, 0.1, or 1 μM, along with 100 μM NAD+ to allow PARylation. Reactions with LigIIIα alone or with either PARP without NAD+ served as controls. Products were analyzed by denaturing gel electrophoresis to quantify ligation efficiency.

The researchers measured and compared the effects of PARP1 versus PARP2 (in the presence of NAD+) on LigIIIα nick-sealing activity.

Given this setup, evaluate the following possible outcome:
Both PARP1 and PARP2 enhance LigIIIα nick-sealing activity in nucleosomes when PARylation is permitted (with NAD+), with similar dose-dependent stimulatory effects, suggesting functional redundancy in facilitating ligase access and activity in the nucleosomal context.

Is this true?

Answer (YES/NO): NO